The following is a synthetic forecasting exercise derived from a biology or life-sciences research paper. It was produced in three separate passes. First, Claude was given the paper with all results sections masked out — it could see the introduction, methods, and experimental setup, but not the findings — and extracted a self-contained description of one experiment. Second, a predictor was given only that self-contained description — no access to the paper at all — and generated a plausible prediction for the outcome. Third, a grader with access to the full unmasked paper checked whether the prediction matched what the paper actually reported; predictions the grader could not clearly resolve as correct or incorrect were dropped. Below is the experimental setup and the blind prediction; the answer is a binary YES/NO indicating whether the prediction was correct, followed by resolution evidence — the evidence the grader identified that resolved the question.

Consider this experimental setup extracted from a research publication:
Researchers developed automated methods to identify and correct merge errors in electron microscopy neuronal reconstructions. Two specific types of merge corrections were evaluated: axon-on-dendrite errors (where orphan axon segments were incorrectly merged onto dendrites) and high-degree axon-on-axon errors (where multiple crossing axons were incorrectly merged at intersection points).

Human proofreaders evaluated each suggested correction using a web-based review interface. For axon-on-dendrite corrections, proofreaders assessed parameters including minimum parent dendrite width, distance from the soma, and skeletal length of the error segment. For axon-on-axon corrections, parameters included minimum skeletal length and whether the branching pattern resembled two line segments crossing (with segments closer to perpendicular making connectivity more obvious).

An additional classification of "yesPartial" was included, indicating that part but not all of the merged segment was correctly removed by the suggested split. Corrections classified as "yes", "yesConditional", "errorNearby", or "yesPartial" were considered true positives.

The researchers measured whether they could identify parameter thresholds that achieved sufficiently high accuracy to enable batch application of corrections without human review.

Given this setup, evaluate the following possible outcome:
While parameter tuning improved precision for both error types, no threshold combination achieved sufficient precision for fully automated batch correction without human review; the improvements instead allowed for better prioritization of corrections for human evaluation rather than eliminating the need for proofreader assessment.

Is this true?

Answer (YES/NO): NO